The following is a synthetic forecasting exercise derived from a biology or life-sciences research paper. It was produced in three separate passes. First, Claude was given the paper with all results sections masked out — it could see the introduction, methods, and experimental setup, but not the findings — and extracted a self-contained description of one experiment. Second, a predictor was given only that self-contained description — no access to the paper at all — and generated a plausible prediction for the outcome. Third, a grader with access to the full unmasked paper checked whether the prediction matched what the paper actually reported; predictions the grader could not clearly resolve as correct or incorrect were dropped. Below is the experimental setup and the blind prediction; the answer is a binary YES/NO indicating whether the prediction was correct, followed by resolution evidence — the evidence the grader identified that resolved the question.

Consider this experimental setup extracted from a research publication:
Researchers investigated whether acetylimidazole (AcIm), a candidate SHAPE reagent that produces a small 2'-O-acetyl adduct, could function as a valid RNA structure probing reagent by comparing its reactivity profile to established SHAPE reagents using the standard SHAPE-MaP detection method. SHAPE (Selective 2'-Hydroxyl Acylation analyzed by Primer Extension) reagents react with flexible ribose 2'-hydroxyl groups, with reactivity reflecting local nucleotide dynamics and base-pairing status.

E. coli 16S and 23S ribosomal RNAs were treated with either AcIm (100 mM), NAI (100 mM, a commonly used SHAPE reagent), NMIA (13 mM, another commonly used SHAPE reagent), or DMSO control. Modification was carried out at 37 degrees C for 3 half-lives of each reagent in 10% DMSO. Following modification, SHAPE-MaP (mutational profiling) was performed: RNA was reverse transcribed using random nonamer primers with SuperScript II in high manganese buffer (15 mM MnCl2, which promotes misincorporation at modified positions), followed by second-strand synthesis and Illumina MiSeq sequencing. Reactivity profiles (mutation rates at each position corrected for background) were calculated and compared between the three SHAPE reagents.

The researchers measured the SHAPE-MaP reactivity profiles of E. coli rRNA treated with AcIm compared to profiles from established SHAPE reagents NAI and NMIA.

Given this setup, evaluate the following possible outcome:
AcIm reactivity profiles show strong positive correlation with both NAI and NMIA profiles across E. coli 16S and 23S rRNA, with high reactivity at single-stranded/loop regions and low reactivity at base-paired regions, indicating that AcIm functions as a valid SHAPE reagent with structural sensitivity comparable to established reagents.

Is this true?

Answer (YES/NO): YES